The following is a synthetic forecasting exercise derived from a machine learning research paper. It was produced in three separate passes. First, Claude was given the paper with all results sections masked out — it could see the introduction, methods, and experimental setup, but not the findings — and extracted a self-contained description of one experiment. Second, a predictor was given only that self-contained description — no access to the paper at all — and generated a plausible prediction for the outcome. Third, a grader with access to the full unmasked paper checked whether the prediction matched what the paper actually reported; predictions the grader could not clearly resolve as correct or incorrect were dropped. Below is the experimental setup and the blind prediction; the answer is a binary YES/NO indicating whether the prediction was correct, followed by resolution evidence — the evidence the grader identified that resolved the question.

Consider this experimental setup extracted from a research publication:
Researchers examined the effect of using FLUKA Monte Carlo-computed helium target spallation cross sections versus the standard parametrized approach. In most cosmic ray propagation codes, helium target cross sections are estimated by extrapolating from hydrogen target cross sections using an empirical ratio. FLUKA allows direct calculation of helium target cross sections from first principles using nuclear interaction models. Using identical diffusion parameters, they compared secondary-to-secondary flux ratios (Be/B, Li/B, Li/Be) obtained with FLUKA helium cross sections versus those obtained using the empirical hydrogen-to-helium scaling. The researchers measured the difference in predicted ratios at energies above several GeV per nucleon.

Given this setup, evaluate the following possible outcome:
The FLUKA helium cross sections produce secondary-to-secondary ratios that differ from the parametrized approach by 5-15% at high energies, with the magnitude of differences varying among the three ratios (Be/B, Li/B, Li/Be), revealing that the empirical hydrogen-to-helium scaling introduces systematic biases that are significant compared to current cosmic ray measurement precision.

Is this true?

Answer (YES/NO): NO